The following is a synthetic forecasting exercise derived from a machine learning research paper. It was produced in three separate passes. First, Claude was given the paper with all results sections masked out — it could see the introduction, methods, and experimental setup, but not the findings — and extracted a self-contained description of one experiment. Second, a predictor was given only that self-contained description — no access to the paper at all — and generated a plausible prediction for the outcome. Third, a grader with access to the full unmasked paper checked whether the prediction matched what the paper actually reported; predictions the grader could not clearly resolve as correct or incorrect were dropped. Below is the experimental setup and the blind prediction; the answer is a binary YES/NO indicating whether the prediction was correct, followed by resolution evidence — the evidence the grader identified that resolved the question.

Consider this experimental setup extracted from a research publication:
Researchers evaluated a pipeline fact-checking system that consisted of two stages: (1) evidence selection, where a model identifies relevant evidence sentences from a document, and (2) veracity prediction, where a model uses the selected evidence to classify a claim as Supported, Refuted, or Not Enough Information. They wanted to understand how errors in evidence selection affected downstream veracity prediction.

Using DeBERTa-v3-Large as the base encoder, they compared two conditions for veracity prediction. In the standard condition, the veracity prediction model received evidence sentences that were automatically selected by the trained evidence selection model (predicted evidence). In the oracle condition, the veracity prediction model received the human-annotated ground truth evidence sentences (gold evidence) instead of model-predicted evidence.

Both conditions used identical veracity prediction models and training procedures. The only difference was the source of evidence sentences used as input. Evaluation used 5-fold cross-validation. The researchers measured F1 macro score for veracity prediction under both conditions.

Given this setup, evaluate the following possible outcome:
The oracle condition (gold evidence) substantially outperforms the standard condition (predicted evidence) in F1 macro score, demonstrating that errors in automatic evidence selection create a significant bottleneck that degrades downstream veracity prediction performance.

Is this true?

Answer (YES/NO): YES